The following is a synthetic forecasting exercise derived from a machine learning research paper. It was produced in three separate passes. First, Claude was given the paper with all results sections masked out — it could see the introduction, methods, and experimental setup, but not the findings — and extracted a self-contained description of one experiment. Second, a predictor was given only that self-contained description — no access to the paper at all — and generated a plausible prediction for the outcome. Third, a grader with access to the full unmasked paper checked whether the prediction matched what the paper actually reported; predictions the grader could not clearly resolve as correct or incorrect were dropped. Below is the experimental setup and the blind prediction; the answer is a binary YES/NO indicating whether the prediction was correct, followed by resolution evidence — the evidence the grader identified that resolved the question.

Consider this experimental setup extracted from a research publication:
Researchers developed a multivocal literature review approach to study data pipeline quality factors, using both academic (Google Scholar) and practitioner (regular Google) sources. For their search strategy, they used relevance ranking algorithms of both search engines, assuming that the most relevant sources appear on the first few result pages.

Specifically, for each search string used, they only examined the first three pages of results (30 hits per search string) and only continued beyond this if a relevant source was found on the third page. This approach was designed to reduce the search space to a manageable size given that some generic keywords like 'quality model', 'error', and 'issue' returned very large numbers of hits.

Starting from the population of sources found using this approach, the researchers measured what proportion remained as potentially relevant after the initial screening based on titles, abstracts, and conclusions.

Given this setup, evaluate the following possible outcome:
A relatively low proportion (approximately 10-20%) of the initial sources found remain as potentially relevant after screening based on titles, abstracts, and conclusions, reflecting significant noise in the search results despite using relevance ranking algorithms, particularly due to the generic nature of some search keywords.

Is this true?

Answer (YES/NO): YES